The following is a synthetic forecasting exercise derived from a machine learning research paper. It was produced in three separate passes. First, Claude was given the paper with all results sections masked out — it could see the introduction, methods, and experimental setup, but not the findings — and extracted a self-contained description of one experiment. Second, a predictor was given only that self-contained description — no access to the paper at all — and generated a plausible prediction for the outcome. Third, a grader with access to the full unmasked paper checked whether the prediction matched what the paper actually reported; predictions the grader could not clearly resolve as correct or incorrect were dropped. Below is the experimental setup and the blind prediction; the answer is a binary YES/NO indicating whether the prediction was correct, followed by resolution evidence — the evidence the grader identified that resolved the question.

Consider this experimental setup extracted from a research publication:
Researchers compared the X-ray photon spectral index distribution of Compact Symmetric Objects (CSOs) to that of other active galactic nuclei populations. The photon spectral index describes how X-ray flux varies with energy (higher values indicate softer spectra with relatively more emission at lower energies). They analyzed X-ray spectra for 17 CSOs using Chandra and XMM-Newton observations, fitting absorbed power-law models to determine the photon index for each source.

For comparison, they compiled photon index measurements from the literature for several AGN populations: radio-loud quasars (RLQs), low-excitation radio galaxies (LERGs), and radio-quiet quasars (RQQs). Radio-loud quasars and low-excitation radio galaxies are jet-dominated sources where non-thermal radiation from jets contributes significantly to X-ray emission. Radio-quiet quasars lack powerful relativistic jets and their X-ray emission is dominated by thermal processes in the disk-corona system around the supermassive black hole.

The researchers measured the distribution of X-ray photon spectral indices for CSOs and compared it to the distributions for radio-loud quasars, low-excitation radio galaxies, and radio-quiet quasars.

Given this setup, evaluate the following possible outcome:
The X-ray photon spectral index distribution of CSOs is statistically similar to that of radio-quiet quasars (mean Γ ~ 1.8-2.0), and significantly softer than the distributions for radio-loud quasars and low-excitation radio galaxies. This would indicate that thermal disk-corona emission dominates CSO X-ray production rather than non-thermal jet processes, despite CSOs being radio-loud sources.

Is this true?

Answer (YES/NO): NO